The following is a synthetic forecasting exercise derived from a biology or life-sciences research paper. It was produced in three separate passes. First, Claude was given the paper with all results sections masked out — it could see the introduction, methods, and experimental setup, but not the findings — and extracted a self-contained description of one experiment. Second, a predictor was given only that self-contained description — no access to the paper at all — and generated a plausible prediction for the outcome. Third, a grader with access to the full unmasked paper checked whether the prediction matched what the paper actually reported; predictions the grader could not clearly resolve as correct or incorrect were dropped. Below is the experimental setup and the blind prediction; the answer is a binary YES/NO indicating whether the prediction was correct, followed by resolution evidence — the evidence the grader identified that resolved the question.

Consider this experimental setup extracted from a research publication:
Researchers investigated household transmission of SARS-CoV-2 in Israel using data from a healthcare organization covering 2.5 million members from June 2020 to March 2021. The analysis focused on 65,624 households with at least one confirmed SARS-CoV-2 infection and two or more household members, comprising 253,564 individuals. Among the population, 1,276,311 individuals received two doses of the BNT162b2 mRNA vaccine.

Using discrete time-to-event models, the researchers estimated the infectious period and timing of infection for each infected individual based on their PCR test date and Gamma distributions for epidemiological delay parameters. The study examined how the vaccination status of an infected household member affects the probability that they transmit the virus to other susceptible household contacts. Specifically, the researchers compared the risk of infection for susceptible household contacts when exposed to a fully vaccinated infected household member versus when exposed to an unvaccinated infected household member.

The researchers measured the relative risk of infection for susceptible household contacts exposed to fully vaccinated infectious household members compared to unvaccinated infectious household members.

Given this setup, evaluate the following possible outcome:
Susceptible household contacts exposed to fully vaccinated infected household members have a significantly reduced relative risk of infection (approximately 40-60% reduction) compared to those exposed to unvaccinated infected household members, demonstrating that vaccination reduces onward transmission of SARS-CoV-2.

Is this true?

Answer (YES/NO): NO